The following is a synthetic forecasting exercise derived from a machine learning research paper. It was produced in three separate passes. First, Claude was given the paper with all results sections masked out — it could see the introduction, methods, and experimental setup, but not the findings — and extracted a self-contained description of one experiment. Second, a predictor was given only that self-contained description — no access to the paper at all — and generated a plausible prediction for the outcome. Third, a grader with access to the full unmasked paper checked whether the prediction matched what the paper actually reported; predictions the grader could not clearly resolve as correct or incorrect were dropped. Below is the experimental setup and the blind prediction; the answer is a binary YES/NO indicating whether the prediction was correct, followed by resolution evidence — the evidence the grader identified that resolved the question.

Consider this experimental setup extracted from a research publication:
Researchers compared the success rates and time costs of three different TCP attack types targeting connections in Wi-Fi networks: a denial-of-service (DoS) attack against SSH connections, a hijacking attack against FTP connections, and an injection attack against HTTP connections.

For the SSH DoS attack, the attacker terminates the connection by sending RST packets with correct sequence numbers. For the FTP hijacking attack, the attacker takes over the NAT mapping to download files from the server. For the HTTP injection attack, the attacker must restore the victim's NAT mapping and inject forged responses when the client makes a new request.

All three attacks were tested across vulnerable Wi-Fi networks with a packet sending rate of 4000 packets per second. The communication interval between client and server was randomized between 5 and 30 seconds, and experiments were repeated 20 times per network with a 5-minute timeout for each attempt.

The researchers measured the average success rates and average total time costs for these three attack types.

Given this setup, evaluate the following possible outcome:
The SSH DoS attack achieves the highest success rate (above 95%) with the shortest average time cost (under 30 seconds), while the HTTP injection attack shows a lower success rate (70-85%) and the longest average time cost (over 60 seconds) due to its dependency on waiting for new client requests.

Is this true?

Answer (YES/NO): NO